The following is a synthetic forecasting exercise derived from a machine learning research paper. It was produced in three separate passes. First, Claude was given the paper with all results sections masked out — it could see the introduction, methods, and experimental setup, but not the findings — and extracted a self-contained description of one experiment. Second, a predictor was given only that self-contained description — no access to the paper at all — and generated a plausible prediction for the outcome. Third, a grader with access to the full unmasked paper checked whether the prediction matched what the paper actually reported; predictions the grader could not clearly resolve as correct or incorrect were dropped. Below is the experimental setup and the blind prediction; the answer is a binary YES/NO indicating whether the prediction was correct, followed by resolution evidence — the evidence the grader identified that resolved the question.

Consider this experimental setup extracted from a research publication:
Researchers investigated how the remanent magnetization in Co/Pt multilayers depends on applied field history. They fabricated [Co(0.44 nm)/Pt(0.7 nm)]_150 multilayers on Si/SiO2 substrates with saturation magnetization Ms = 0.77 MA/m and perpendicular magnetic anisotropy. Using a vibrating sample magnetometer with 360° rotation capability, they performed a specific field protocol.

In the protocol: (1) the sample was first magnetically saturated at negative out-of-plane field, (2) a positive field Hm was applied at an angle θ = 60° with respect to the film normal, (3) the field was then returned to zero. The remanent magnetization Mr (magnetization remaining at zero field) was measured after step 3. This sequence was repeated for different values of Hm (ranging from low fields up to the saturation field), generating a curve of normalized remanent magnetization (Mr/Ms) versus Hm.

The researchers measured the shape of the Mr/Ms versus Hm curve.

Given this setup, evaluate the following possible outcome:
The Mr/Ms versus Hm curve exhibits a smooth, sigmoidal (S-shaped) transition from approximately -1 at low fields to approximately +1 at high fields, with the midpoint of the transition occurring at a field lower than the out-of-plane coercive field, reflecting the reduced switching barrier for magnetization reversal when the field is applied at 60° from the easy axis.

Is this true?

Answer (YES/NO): NO